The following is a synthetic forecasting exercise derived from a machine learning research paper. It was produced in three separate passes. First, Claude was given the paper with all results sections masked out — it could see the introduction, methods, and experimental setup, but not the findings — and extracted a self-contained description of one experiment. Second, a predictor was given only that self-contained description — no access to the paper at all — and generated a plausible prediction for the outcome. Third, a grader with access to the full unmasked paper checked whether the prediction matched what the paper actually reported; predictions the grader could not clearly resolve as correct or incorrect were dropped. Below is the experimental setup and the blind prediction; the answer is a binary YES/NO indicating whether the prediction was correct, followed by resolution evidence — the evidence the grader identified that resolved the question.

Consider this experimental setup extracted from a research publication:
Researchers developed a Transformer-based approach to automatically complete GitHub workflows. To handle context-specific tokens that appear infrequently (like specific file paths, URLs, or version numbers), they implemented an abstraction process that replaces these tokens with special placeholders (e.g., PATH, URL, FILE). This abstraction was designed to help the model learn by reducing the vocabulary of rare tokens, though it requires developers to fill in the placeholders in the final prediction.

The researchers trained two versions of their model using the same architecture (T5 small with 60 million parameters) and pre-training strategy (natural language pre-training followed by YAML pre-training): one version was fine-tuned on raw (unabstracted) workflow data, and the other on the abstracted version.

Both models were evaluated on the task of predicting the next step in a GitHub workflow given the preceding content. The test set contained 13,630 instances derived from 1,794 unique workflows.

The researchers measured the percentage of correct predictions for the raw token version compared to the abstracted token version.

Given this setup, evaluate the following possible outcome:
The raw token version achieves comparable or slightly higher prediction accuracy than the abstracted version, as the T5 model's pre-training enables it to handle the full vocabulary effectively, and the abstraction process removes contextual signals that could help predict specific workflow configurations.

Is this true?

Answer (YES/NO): NO